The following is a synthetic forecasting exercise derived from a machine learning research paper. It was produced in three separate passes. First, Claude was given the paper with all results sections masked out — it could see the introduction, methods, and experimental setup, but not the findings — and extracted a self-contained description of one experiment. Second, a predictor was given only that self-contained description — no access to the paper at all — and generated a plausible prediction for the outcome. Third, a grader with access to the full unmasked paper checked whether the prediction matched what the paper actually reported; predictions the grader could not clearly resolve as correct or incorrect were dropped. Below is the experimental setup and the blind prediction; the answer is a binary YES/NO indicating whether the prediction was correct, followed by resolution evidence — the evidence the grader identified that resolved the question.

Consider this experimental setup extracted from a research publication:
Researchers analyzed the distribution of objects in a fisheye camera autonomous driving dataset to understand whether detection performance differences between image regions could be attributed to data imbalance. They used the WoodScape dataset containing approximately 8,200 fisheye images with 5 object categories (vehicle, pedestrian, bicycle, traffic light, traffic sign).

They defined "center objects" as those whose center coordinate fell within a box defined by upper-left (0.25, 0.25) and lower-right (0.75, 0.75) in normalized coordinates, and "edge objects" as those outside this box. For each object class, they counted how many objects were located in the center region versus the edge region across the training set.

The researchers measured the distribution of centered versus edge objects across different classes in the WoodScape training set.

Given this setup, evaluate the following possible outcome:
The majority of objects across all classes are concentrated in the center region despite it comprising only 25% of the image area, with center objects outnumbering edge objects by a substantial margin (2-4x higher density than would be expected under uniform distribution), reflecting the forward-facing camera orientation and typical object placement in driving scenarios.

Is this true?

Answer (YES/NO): NO